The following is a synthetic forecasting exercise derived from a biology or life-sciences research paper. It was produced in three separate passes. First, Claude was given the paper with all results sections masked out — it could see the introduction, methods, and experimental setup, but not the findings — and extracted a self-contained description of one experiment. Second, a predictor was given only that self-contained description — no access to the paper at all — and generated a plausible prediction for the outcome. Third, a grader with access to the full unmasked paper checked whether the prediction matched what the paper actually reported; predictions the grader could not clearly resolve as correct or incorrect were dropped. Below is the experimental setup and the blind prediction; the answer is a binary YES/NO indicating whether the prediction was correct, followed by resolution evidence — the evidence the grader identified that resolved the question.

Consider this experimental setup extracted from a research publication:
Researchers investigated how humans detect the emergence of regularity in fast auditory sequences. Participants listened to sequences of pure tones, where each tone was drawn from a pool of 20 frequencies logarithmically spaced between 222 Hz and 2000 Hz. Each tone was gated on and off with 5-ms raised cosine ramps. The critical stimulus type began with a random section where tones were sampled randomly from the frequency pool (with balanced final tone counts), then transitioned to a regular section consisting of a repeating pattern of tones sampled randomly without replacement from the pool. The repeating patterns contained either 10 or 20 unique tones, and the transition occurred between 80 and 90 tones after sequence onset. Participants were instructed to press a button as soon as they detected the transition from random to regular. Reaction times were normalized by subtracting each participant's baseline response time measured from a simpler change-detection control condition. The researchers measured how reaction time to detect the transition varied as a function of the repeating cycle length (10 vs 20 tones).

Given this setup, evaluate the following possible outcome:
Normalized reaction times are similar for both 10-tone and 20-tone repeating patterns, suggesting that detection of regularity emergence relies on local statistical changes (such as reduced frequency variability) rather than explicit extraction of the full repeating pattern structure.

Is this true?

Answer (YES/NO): NO